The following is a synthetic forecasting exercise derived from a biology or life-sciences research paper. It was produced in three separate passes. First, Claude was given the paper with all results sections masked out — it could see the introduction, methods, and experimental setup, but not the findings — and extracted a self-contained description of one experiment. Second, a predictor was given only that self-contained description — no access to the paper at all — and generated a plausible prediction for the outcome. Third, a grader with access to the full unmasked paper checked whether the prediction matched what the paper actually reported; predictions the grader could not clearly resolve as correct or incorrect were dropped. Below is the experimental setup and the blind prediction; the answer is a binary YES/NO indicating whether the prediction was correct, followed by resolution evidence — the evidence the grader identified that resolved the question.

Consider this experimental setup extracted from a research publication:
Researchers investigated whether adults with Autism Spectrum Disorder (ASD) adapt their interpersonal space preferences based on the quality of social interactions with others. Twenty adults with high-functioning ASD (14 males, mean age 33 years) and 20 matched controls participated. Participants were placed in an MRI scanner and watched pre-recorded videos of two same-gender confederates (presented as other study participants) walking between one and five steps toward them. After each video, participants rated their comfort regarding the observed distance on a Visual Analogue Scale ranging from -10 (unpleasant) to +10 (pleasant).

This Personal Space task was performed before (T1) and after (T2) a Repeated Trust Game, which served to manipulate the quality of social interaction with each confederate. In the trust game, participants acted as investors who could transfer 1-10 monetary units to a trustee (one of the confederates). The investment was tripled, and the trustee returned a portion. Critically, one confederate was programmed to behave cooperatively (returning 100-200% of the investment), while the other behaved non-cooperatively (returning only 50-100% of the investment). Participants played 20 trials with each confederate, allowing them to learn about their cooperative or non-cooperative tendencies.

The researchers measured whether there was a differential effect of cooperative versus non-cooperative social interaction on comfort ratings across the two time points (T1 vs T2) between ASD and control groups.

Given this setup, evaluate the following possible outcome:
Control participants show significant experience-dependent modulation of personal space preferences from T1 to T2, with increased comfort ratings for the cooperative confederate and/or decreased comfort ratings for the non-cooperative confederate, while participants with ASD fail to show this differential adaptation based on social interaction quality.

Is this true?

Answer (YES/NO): NO